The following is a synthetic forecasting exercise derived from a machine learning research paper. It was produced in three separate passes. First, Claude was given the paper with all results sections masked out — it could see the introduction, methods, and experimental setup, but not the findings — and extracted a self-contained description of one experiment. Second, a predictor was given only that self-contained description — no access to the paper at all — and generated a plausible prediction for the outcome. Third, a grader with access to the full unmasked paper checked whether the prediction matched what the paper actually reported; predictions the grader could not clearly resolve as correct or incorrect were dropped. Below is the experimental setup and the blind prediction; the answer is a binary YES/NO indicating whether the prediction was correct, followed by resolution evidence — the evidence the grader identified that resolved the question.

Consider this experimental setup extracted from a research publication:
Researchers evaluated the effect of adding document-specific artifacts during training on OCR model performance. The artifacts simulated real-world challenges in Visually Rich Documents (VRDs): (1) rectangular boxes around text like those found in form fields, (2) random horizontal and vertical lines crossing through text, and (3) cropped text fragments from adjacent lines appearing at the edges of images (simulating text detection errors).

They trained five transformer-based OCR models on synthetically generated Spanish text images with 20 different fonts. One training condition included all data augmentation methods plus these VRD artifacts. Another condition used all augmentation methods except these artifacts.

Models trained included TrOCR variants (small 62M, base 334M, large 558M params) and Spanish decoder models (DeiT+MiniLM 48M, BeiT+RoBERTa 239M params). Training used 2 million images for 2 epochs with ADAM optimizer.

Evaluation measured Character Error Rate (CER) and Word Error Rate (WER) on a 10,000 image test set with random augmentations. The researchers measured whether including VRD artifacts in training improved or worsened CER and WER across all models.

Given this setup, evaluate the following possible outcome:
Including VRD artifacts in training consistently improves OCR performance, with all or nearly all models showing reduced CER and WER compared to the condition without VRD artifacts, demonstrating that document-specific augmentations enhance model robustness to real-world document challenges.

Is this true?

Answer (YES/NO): YES